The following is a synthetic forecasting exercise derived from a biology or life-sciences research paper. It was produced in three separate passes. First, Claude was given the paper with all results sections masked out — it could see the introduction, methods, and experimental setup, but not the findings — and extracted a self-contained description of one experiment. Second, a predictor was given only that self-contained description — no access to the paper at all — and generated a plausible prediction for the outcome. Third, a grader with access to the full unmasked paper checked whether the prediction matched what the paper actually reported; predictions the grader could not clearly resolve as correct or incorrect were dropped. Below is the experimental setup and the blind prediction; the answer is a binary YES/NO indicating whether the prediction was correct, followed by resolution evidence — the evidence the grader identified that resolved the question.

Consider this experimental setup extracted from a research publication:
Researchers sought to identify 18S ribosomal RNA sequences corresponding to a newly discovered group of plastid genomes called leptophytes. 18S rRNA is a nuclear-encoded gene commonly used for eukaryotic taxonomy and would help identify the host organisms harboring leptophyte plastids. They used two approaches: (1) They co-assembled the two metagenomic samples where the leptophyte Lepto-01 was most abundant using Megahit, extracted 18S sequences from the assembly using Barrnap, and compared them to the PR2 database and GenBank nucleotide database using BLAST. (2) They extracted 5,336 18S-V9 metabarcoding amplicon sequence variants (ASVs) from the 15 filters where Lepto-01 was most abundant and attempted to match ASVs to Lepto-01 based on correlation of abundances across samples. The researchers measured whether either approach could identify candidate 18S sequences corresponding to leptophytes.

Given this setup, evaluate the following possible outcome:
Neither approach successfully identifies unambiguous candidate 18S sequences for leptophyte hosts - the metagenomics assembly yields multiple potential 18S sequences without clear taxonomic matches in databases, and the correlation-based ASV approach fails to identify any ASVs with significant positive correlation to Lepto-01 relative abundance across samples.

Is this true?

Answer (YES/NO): NO